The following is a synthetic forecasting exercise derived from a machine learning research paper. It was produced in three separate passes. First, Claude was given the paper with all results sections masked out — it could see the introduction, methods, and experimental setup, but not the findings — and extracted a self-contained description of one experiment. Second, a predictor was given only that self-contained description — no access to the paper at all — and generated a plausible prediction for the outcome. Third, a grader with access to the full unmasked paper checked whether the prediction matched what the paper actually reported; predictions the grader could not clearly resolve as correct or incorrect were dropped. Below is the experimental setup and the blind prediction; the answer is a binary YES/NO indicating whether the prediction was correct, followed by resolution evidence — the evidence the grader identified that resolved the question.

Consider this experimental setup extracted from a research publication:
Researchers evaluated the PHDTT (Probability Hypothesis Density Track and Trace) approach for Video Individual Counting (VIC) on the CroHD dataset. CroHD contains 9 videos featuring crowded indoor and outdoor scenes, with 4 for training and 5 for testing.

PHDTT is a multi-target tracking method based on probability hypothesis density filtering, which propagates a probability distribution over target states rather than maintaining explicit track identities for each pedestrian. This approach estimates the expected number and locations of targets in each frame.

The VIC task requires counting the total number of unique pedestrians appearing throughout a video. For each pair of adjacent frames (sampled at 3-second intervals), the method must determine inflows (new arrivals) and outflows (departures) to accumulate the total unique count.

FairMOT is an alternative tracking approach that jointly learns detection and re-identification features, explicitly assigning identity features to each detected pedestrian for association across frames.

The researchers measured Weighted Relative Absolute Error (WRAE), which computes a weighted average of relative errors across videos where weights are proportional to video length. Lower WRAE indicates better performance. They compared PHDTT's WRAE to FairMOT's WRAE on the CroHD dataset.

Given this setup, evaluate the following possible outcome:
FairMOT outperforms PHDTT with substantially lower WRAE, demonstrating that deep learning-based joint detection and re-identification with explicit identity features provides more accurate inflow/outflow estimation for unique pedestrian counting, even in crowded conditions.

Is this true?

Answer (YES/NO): YES